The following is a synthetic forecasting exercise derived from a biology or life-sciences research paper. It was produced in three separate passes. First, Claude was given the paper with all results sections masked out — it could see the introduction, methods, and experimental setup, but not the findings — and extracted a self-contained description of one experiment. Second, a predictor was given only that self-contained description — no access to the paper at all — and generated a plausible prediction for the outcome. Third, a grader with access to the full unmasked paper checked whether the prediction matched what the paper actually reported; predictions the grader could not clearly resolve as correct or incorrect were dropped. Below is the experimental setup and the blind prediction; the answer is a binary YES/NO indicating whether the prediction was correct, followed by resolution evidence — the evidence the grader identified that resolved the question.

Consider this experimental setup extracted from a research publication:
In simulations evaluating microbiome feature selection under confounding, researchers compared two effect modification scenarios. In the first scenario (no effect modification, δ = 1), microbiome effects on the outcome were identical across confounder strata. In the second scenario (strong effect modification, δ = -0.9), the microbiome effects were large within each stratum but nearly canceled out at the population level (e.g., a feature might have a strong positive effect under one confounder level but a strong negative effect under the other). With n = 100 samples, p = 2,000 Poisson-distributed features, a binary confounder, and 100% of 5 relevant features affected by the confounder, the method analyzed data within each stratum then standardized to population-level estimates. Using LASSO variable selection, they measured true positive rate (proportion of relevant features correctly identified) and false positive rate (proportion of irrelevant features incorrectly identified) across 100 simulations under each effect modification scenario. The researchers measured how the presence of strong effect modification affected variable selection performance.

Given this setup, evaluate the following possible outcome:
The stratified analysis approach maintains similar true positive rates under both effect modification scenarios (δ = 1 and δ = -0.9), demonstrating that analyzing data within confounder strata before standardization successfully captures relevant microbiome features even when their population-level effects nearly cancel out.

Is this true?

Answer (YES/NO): YES